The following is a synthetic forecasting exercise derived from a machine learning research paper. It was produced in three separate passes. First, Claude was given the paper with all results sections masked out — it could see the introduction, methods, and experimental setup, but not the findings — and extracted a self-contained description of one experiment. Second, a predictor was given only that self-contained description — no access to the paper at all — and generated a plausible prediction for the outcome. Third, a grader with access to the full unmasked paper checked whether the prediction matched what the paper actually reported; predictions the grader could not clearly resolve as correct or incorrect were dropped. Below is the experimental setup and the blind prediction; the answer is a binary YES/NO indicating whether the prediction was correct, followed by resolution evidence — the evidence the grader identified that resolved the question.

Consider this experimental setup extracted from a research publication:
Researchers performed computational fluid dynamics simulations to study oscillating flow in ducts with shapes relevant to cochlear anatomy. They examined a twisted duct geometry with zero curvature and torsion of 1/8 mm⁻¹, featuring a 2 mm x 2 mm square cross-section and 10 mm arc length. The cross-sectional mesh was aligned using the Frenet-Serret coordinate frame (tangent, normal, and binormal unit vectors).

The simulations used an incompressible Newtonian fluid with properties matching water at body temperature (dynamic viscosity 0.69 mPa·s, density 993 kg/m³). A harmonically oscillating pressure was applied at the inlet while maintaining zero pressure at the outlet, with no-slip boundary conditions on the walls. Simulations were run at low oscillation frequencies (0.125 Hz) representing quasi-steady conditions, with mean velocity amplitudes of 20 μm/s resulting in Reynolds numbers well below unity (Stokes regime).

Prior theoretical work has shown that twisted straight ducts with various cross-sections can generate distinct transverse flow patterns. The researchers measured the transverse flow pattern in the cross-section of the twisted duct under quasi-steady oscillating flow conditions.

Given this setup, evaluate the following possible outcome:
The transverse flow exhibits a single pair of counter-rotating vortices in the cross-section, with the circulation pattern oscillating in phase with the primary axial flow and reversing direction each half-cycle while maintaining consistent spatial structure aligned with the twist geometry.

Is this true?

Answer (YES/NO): NO